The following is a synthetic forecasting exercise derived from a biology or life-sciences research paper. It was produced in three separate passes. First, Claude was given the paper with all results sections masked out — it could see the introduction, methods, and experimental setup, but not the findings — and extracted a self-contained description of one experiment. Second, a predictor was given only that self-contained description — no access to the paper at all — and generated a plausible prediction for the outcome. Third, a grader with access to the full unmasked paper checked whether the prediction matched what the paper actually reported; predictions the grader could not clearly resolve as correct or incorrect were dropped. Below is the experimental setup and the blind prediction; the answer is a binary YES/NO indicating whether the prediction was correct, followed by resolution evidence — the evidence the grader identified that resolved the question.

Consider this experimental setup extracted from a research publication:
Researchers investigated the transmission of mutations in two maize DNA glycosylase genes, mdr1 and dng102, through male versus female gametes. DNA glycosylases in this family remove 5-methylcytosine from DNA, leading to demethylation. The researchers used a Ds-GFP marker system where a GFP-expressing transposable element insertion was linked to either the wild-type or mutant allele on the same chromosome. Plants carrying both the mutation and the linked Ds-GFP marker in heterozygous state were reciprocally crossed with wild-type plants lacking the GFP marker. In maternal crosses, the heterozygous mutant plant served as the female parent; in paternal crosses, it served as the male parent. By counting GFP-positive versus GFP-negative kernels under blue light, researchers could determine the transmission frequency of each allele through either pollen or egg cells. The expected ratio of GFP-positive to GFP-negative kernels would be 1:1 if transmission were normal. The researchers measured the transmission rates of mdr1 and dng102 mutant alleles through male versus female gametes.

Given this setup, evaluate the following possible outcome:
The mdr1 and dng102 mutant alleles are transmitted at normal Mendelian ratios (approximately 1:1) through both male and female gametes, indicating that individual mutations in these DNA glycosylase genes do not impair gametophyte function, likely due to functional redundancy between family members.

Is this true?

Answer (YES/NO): YES